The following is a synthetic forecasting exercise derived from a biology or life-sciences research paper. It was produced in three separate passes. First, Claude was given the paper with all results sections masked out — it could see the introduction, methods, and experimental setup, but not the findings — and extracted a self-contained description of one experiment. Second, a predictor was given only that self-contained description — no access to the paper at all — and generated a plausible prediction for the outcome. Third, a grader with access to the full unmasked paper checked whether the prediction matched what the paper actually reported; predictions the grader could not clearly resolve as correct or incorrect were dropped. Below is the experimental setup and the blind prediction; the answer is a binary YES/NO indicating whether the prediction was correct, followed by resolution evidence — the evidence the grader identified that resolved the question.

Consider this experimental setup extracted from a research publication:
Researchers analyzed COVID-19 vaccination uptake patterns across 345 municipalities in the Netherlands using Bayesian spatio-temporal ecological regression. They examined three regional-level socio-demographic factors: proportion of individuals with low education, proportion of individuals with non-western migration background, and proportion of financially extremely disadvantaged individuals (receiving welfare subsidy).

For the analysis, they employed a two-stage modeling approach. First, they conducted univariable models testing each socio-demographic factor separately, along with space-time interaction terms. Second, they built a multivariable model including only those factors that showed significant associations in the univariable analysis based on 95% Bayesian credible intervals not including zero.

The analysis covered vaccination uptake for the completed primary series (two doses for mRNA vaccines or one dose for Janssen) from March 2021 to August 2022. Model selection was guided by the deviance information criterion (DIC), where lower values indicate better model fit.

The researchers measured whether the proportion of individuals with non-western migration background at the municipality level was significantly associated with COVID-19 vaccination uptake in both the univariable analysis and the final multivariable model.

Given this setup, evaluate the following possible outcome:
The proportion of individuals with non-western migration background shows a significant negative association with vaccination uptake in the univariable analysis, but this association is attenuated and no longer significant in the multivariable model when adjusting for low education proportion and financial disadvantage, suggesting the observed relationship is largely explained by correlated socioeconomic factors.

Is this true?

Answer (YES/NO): NO